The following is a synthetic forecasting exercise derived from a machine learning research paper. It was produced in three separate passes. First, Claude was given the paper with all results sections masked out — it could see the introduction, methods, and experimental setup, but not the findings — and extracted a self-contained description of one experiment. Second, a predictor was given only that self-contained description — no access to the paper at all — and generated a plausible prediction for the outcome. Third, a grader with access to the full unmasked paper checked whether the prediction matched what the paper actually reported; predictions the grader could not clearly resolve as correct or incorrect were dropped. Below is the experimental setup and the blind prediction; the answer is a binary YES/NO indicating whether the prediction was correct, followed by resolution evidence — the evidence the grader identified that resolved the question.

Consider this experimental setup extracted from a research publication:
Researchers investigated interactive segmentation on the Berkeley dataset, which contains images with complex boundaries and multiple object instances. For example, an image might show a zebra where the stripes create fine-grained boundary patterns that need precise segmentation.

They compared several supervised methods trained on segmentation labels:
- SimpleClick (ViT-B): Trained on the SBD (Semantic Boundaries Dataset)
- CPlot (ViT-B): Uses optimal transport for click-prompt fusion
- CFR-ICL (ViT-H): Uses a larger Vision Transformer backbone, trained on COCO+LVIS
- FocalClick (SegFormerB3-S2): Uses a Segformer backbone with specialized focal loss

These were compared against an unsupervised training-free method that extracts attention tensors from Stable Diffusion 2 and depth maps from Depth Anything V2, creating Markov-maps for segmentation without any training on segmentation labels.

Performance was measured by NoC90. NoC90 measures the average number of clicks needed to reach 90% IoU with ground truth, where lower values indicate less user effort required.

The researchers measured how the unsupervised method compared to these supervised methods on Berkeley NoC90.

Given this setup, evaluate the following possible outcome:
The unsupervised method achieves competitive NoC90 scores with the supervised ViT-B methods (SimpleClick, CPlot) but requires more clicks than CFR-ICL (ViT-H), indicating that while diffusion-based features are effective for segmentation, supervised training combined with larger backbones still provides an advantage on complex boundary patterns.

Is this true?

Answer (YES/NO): NO